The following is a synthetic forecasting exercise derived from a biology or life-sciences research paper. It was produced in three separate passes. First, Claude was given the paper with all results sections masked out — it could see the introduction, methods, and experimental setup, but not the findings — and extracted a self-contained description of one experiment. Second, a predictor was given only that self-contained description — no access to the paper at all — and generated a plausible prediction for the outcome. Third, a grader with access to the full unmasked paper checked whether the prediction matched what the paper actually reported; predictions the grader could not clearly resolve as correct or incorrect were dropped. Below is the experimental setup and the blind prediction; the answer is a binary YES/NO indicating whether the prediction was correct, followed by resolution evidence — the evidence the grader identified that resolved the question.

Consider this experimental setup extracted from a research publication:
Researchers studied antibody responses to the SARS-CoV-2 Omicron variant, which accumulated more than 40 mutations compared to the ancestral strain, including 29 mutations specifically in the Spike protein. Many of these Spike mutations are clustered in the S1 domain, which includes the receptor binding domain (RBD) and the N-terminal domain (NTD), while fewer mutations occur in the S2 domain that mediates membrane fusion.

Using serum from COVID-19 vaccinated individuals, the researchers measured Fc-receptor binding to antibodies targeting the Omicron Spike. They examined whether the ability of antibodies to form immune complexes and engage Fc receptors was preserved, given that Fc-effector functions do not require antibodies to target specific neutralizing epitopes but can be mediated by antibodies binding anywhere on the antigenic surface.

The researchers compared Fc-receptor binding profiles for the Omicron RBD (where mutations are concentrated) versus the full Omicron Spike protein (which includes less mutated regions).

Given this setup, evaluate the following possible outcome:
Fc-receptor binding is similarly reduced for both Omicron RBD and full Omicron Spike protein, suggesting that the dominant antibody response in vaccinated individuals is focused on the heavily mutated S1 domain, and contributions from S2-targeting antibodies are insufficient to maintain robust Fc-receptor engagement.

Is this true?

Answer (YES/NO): NO